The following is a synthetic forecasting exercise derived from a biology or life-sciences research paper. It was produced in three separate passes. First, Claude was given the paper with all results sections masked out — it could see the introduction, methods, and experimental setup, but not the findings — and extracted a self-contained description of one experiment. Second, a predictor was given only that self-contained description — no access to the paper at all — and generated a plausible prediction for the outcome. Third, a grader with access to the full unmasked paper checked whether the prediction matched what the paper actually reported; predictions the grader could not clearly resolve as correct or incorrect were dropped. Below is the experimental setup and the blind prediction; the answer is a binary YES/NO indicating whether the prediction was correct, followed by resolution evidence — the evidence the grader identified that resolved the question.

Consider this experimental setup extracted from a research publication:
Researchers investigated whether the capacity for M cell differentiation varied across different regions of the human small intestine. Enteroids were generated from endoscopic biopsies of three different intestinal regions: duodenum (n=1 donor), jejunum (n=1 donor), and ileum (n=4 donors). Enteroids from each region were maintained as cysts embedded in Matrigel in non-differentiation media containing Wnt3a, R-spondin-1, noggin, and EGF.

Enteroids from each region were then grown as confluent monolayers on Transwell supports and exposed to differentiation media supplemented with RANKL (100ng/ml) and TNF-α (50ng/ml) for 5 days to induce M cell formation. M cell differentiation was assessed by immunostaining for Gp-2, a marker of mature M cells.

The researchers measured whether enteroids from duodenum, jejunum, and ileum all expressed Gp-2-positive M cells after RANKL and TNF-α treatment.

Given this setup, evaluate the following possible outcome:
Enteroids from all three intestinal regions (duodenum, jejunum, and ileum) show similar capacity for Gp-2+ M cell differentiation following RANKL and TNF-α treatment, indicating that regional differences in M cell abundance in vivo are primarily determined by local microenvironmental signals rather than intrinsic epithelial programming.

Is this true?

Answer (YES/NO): NO